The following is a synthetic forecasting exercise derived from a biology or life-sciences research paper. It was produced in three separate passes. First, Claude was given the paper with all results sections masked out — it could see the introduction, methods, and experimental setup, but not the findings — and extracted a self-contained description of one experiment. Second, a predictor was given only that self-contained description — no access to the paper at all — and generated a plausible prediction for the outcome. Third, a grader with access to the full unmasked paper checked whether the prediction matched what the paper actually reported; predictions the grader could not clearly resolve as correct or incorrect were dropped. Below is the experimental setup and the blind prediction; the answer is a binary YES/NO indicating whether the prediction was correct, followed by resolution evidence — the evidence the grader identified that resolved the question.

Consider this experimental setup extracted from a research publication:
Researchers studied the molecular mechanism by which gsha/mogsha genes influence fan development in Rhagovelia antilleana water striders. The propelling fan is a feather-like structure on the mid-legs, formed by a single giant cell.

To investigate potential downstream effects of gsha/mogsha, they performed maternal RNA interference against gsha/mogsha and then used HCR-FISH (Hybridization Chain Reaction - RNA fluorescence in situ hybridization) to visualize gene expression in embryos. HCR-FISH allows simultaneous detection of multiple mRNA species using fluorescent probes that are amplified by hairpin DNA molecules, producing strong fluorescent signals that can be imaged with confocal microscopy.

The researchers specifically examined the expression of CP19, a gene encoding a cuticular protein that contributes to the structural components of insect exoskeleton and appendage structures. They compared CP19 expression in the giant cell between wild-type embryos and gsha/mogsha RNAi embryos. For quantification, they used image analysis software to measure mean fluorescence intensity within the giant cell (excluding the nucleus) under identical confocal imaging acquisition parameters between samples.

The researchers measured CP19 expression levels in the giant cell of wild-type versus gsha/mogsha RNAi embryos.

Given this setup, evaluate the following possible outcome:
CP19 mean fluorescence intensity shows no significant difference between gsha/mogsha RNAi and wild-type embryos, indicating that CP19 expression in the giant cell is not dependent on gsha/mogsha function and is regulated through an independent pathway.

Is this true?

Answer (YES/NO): NO